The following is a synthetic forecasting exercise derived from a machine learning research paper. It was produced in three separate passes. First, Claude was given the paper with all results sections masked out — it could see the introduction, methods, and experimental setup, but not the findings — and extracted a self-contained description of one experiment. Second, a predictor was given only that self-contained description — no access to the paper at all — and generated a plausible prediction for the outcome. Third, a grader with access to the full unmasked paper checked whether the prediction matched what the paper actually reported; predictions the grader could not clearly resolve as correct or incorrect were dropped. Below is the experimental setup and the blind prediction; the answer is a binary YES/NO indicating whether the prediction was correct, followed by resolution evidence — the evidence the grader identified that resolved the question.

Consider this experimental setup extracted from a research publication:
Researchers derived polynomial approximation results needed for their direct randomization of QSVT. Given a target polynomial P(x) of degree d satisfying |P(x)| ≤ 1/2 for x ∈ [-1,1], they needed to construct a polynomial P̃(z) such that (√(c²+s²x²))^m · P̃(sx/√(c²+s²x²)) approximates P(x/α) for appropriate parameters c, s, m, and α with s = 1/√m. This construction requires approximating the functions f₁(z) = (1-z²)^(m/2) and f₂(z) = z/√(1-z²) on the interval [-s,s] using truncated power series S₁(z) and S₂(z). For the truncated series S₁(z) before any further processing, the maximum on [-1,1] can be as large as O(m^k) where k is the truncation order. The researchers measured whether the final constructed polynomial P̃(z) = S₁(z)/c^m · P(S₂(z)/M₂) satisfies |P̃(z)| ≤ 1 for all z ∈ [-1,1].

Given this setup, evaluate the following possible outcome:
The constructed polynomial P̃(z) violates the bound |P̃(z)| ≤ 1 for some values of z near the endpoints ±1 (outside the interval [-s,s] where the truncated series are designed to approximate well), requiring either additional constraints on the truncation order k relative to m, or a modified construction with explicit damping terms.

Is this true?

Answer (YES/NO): NO